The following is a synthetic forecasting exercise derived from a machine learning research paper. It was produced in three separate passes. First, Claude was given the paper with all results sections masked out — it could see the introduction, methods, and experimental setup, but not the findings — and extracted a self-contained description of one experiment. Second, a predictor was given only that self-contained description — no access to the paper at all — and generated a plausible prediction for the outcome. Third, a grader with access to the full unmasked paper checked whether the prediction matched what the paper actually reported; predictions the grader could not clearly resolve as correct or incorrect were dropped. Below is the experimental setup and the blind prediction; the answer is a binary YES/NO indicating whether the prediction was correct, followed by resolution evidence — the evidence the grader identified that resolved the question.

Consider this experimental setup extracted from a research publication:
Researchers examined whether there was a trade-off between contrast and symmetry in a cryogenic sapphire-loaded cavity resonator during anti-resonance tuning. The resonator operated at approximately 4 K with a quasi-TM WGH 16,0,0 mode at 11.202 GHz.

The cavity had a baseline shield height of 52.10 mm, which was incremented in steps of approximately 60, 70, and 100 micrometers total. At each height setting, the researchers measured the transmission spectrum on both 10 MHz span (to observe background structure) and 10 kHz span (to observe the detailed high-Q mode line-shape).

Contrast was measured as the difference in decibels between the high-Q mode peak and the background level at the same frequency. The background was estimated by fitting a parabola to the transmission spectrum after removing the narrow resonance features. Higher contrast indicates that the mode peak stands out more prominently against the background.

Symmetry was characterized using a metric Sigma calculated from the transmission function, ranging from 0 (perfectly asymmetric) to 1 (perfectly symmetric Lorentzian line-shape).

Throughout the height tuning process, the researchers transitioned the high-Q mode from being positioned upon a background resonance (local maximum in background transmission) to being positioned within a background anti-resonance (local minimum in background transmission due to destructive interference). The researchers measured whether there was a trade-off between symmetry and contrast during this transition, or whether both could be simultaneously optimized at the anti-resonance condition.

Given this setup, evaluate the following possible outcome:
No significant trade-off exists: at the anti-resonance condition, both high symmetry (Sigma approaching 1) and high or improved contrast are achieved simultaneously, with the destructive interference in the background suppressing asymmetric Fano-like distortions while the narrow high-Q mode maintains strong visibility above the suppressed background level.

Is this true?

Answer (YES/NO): YES